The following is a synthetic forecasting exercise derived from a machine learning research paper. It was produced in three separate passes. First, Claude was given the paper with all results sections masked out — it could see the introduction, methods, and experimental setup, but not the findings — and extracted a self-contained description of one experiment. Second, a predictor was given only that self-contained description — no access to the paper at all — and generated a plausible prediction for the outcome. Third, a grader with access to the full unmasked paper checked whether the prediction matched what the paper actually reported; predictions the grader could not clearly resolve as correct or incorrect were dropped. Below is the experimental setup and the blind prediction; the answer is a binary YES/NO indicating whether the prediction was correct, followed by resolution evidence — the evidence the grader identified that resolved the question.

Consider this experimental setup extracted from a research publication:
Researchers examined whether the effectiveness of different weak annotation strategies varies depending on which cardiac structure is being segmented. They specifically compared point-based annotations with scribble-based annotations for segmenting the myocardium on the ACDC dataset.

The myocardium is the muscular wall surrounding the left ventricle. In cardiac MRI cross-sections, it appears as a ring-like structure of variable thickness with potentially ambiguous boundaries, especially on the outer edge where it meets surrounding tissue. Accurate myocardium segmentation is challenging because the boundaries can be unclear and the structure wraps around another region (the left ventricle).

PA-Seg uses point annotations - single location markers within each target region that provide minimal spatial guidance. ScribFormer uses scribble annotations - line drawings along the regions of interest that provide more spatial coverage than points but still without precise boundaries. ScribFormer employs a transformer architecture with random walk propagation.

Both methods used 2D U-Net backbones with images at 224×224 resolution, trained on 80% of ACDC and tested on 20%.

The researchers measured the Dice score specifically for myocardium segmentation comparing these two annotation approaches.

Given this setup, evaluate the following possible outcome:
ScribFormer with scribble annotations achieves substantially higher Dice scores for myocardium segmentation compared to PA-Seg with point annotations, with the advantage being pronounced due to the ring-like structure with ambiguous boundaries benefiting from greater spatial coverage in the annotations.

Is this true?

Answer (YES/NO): YES